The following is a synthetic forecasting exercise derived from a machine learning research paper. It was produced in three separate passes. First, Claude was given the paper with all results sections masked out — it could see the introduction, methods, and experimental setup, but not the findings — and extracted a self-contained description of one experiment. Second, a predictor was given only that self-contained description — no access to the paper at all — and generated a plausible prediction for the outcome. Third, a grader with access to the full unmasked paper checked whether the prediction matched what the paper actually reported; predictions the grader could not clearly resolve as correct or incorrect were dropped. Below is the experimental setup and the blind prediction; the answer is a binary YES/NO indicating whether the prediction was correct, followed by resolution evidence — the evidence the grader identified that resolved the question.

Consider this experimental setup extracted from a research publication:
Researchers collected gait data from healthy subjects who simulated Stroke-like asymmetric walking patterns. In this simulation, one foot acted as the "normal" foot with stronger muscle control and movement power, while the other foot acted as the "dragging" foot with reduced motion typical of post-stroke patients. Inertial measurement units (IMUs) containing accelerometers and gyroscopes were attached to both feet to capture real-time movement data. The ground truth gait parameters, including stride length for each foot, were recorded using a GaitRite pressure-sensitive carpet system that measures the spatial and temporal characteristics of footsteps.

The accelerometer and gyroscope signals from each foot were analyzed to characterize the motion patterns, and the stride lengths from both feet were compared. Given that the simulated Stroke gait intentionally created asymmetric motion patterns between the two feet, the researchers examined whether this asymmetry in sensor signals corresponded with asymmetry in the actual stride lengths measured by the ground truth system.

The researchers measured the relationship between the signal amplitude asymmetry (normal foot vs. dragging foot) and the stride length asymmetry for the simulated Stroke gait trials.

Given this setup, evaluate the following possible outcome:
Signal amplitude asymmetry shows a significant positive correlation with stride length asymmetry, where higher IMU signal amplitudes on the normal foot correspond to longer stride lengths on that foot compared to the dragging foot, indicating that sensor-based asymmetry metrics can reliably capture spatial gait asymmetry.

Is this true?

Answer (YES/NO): NO